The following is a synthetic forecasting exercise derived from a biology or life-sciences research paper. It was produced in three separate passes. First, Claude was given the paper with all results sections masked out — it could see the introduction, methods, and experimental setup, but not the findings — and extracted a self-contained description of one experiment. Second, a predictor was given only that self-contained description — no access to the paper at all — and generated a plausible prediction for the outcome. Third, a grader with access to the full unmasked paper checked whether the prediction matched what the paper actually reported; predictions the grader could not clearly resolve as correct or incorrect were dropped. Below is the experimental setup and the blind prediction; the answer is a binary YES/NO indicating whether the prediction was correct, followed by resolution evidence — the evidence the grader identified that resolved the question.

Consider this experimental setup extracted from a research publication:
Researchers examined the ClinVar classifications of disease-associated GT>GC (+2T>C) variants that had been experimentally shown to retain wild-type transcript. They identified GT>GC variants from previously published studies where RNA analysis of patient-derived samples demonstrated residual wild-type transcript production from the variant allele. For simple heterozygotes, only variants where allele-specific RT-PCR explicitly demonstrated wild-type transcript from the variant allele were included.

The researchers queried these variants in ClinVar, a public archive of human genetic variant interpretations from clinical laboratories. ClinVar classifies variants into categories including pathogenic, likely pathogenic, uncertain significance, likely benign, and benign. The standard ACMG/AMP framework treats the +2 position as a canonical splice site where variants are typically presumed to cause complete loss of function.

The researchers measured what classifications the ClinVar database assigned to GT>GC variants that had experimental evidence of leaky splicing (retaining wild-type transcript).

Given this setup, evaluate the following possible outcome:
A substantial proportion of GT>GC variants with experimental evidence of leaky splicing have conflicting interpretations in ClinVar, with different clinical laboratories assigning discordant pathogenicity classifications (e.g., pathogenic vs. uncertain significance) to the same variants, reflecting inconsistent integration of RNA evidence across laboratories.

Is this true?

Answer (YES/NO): NO